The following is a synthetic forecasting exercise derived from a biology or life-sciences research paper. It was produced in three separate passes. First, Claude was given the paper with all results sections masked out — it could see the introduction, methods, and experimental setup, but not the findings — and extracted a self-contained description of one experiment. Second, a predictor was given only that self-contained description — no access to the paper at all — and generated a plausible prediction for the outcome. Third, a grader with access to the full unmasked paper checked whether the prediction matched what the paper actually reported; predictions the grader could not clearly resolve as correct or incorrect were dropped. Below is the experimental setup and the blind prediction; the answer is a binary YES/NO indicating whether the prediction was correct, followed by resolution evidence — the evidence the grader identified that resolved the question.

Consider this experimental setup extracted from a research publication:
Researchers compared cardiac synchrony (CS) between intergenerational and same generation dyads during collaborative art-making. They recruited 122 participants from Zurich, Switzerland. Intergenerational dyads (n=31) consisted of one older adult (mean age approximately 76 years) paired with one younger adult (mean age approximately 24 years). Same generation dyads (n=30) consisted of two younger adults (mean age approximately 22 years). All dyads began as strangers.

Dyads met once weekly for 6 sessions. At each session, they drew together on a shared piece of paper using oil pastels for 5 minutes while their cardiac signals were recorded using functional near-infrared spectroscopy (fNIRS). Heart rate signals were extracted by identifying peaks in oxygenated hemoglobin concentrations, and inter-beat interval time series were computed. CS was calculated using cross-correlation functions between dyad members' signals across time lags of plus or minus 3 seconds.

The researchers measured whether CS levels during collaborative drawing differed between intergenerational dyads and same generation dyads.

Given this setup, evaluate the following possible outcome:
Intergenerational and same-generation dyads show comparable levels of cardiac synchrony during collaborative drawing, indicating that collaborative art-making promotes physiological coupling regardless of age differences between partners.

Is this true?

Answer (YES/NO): NO